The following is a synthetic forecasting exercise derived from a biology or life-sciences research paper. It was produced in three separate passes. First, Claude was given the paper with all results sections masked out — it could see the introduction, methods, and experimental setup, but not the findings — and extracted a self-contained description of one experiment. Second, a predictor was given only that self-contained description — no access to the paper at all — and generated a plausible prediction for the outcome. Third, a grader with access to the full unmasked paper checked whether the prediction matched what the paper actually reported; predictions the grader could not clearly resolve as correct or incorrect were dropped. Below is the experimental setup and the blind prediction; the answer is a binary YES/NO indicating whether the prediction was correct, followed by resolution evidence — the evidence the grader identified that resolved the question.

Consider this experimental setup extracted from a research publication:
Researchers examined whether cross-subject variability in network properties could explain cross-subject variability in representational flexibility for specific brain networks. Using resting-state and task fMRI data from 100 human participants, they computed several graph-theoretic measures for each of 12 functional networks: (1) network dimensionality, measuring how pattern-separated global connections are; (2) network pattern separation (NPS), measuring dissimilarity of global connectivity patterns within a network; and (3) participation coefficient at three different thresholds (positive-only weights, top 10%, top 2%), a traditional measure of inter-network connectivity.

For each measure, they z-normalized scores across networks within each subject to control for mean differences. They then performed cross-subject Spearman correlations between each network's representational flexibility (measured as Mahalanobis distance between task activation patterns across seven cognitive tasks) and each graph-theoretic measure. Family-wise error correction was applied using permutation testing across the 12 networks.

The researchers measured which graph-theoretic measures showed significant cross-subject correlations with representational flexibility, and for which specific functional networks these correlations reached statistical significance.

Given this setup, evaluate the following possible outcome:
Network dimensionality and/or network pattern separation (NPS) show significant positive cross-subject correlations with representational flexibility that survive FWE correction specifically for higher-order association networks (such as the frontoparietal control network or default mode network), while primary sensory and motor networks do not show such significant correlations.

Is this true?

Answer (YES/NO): NO